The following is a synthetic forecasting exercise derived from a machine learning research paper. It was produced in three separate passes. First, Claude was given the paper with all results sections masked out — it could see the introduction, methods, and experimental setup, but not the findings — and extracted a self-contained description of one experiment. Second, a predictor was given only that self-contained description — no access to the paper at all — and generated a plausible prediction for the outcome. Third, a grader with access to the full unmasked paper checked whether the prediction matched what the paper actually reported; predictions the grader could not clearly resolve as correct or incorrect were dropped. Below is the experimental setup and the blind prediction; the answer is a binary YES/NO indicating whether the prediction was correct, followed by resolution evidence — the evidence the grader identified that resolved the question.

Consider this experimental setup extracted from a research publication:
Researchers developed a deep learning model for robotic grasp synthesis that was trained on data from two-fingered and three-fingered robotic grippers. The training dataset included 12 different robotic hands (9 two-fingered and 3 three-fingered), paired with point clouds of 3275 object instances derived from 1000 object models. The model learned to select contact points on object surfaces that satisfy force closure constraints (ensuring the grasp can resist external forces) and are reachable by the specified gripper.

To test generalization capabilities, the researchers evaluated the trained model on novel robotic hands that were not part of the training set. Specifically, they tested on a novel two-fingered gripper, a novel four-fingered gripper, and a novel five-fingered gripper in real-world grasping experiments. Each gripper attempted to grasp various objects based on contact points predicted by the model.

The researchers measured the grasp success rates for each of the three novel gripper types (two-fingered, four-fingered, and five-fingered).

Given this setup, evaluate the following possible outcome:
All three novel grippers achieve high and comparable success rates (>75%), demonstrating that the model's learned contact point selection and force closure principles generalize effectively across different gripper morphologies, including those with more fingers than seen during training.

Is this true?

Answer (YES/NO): YES